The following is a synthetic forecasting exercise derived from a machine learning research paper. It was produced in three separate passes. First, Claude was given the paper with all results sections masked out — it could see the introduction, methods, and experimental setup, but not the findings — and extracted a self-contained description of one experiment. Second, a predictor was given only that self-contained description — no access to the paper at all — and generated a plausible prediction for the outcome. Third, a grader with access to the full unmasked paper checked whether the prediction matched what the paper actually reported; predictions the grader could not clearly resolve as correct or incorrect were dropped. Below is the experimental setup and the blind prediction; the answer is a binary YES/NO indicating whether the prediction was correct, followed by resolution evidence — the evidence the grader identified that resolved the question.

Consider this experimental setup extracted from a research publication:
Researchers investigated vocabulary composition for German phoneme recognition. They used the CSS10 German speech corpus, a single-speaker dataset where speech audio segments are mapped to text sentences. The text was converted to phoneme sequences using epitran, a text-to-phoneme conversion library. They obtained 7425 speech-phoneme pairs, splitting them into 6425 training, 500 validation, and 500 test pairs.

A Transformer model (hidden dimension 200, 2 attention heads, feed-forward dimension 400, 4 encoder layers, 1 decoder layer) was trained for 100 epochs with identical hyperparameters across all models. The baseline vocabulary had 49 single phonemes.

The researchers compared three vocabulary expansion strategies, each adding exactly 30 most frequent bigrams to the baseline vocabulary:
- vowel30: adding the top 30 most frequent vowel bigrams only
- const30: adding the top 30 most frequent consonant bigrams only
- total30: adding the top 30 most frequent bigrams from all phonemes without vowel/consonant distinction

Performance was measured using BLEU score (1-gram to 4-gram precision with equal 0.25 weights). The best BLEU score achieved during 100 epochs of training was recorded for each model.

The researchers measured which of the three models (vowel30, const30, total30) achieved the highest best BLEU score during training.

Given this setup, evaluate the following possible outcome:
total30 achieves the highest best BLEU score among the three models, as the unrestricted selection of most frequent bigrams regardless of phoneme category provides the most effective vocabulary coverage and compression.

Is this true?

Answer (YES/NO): NO